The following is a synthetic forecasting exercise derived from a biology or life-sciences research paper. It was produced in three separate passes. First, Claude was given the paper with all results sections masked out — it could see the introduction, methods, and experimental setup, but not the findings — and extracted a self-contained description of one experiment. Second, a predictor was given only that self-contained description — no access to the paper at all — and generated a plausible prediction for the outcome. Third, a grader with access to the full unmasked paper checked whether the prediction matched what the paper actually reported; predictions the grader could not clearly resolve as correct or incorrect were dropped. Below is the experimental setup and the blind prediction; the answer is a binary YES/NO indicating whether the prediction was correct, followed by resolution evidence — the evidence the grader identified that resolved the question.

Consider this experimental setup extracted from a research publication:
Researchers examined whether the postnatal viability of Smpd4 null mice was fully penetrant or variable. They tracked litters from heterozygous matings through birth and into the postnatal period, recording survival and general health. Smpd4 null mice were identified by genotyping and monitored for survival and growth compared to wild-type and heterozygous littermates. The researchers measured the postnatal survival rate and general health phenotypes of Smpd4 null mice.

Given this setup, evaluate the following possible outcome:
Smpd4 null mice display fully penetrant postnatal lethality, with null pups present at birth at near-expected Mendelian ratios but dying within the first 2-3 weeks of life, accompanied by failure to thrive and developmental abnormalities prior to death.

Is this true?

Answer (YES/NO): NO